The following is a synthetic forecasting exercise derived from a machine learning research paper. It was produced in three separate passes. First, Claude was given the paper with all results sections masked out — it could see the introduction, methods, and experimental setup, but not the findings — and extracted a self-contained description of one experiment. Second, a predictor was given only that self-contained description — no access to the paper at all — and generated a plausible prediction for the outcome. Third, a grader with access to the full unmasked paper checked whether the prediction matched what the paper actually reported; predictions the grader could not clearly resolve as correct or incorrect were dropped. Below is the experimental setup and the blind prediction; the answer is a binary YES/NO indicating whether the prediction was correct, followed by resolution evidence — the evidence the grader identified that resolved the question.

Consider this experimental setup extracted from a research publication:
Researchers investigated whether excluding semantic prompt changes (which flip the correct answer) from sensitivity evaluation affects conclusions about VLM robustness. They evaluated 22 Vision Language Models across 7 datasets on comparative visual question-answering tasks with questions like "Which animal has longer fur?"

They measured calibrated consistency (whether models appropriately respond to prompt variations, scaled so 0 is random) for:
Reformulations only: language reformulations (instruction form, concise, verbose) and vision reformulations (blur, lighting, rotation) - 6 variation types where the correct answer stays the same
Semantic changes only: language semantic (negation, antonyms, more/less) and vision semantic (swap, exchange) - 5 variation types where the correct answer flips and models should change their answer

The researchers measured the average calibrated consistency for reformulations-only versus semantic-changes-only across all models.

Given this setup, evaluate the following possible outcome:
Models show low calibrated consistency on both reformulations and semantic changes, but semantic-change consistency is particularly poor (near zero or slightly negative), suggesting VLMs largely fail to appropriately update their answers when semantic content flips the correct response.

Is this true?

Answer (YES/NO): NO